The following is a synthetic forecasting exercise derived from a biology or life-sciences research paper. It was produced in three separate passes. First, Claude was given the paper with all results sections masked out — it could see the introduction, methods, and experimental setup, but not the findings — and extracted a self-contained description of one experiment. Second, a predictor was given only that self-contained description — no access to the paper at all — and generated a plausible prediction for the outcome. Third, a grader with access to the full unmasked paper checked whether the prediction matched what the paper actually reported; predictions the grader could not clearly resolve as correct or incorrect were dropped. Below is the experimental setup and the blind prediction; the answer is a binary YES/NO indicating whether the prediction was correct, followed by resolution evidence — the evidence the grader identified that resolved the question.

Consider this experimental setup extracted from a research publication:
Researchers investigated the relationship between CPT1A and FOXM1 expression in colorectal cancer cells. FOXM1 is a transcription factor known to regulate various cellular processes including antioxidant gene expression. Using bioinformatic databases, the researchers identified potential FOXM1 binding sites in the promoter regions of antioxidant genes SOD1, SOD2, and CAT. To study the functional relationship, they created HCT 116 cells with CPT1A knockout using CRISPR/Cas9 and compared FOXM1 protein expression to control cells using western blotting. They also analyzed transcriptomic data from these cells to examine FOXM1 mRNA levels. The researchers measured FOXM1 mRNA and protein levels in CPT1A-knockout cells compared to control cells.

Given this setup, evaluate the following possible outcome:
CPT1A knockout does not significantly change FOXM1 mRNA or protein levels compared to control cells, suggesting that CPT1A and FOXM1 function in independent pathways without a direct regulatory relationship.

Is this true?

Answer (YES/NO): NO